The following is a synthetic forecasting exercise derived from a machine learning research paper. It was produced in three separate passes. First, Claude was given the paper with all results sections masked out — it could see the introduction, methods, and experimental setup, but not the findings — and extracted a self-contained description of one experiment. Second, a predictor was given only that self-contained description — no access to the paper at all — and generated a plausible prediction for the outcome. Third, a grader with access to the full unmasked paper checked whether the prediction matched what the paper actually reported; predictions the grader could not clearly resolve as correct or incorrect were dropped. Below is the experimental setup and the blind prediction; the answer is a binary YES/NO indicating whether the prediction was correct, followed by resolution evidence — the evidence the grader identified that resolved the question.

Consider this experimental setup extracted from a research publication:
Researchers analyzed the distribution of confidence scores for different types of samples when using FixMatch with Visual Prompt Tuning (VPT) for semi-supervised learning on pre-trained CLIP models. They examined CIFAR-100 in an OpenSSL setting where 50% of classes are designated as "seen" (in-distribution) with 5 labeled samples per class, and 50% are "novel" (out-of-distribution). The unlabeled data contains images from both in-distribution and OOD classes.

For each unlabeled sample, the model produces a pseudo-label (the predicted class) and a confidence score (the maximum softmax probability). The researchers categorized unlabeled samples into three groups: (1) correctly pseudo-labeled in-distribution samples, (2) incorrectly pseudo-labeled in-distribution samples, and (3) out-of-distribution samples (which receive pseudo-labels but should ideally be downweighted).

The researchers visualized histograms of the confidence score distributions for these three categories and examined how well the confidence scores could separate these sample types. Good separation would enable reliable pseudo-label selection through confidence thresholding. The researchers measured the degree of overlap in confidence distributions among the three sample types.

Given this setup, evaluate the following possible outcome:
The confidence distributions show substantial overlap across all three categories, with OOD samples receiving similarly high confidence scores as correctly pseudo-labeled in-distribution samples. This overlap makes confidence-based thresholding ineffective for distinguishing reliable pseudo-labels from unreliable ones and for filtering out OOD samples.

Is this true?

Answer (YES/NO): YES